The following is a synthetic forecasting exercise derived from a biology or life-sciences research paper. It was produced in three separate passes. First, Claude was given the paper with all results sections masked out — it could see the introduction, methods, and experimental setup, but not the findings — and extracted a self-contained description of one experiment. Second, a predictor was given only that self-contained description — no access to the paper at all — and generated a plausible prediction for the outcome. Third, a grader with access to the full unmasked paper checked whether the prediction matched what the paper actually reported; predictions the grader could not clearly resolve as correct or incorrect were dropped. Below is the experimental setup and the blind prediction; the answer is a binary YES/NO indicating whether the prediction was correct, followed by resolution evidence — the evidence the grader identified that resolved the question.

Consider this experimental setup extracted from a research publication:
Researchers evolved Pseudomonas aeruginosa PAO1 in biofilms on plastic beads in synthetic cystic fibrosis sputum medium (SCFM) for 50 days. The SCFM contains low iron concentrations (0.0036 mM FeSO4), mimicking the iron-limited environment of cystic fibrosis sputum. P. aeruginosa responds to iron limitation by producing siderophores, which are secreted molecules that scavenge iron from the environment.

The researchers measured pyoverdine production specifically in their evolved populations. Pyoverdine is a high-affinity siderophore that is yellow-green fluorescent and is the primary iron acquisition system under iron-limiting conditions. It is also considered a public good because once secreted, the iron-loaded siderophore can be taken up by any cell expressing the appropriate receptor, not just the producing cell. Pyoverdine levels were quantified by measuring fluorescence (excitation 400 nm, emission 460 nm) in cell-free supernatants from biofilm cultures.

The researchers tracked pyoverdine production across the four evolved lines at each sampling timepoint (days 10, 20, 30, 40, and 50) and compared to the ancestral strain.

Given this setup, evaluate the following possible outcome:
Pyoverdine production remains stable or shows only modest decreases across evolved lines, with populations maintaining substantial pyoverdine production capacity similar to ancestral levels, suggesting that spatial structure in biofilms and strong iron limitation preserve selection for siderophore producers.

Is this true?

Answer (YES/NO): YES